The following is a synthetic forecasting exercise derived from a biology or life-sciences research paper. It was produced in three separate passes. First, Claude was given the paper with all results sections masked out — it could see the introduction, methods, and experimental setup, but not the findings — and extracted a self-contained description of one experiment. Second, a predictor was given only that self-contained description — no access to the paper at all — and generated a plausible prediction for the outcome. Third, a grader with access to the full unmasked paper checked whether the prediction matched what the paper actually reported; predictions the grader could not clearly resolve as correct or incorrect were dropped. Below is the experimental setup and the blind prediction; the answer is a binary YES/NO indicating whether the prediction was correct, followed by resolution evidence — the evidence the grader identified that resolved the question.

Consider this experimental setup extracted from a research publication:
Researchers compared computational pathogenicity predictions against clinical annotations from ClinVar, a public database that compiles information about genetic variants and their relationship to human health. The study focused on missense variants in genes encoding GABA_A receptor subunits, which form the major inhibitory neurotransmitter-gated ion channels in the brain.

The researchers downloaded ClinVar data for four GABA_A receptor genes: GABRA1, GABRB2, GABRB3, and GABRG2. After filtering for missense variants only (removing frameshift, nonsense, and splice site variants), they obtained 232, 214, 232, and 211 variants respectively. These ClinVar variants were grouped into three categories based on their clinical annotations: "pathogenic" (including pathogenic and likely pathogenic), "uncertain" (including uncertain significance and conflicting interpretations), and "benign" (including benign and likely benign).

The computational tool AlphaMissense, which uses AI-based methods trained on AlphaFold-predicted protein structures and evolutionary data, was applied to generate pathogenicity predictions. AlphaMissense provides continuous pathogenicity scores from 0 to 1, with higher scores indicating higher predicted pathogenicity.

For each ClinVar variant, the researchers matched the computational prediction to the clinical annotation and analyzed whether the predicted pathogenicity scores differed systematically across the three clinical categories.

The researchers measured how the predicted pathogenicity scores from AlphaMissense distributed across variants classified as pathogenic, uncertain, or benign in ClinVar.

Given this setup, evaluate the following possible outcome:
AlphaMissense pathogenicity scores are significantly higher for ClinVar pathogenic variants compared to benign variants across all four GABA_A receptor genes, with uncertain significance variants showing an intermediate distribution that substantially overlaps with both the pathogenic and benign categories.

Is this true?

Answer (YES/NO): NO